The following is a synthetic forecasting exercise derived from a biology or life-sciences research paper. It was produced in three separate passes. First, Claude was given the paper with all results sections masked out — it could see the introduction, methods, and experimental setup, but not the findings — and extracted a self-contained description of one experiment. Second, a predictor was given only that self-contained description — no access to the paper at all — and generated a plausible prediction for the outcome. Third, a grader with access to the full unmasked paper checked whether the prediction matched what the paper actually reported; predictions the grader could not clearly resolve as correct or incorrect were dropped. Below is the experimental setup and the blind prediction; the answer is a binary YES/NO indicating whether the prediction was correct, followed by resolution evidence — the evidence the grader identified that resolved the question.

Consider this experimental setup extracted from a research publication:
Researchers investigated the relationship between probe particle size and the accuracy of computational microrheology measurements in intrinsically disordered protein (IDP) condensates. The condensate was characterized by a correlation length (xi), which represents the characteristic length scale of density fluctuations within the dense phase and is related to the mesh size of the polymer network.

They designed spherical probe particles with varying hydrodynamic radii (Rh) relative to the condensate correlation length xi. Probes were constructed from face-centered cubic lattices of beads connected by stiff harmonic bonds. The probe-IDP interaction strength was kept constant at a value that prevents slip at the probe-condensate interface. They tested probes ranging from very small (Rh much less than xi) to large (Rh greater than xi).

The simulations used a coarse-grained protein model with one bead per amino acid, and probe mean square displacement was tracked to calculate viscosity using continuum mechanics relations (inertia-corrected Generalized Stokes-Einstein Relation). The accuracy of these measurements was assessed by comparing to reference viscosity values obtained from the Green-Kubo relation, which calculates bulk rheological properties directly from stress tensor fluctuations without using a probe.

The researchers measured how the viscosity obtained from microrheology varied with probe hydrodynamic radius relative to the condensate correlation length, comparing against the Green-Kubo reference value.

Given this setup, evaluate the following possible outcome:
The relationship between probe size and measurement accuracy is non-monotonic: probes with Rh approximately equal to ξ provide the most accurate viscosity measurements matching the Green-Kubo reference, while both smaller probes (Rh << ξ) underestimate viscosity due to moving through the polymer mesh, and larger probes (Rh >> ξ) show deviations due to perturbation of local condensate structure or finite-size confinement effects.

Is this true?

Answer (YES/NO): NO